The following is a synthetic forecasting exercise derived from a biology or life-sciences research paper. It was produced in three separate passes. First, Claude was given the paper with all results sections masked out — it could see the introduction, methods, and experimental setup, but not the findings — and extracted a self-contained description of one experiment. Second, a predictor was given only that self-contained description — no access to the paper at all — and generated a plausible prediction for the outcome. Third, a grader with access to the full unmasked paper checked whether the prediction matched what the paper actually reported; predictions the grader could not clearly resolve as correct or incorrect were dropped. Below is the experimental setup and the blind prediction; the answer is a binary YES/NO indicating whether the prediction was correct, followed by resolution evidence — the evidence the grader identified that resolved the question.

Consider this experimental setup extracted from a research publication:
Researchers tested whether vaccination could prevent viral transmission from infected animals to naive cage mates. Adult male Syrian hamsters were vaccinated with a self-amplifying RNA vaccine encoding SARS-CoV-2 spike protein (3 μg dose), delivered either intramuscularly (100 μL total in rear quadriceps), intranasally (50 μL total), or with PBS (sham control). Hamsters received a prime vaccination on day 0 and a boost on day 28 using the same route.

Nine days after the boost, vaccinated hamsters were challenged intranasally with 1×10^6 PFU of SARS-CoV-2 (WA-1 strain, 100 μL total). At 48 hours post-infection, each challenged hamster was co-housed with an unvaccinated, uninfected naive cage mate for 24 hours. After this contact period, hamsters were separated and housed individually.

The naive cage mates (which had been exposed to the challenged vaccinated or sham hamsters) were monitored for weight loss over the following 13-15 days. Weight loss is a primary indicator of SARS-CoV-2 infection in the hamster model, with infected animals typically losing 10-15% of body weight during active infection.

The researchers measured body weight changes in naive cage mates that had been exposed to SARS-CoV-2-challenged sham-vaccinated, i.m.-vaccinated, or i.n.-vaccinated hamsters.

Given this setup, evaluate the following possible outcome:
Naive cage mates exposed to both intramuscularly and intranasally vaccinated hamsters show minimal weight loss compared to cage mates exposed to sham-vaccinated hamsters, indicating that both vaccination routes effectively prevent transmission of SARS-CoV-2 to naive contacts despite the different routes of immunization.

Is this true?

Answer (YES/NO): YES